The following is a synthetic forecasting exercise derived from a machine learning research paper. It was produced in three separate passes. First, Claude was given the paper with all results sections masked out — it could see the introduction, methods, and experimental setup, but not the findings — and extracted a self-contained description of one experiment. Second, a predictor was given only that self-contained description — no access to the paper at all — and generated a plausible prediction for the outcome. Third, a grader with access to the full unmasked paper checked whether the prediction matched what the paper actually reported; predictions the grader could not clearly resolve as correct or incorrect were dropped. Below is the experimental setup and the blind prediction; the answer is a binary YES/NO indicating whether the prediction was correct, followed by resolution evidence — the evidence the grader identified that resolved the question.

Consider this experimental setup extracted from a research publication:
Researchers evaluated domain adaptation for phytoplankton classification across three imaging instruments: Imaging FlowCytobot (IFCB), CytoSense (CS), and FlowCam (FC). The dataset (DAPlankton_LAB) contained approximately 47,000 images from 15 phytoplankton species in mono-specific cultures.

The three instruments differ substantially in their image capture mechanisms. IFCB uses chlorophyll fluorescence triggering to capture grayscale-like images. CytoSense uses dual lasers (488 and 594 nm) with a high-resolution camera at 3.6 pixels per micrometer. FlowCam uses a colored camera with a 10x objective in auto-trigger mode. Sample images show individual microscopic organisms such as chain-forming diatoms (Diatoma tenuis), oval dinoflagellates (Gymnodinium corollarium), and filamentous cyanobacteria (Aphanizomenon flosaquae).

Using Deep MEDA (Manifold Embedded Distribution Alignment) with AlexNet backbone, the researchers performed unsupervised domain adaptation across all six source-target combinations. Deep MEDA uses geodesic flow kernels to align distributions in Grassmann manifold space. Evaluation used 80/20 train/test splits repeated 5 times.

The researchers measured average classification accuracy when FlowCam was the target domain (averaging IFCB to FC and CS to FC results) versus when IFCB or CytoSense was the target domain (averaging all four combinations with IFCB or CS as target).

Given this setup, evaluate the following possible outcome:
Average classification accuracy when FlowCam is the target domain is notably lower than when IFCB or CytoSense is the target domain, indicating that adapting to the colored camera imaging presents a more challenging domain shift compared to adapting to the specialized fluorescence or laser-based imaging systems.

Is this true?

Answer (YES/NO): YES